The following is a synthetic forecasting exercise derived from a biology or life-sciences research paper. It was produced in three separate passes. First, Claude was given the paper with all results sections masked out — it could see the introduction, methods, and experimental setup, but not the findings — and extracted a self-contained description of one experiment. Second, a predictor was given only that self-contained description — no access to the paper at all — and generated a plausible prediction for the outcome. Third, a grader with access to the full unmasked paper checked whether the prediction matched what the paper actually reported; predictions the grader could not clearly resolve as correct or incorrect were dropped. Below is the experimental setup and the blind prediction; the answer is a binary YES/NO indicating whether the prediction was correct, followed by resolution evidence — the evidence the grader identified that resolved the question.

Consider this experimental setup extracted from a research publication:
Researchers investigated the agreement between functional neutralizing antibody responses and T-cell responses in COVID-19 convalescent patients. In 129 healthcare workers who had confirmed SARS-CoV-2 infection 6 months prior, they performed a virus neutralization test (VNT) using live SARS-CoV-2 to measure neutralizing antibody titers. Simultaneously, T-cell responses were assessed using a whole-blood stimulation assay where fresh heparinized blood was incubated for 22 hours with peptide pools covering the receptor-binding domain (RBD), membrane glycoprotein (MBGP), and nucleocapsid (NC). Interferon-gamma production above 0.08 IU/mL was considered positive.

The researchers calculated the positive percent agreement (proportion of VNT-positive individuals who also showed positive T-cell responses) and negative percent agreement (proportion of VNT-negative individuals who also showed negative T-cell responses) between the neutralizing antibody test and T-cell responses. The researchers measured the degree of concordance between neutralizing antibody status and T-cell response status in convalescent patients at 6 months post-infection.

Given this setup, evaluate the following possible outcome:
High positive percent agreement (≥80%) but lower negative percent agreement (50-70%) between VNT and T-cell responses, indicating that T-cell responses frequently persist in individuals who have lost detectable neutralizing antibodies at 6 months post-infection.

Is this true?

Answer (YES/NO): NO